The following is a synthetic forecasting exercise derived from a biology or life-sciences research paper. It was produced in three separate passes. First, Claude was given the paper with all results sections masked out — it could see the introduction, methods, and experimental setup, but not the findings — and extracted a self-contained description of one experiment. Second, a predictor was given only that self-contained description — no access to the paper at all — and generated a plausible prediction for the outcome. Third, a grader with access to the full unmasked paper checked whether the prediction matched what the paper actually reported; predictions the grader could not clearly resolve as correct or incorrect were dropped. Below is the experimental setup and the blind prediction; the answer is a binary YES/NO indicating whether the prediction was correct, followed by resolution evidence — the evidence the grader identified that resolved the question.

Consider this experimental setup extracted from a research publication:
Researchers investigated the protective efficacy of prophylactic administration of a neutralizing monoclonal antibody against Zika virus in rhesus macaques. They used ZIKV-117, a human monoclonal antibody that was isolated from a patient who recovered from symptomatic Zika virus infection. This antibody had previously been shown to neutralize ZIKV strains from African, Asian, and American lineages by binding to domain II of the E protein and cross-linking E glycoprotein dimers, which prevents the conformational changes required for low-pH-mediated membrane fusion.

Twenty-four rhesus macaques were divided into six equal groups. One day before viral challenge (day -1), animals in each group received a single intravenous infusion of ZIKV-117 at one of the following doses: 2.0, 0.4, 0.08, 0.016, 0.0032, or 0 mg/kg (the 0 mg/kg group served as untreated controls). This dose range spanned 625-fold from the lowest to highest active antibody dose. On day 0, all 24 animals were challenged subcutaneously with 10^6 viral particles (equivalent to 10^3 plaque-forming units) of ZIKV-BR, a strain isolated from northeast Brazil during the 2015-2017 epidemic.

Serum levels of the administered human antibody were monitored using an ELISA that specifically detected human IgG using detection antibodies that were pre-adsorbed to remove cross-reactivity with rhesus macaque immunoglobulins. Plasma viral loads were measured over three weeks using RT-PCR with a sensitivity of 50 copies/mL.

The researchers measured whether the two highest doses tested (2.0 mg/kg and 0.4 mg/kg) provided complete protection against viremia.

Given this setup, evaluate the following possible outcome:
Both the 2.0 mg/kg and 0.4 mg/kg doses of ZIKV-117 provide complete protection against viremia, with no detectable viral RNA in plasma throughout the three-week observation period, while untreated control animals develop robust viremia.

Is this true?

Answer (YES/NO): YES